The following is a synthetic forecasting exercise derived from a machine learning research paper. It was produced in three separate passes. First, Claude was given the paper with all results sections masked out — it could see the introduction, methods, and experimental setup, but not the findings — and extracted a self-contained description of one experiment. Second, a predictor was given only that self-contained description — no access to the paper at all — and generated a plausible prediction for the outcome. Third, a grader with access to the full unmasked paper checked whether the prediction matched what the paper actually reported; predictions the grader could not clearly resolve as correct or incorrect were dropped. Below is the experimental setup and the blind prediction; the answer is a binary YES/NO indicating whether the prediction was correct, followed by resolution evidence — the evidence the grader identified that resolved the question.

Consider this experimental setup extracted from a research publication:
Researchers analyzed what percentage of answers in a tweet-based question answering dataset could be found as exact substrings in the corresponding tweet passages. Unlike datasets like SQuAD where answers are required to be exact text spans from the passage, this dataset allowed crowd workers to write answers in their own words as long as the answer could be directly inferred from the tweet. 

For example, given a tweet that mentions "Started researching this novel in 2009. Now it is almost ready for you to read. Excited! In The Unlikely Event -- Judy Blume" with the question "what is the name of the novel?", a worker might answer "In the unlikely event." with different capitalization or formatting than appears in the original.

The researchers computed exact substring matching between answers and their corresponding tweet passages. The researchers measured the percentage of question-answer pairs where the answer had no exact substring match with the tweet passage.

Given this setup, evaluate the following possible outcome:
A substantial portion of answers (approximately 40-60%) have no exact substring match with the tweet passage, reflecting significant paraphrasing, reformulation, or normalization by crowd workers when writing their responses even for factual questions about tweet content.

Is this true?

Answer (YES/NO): YES